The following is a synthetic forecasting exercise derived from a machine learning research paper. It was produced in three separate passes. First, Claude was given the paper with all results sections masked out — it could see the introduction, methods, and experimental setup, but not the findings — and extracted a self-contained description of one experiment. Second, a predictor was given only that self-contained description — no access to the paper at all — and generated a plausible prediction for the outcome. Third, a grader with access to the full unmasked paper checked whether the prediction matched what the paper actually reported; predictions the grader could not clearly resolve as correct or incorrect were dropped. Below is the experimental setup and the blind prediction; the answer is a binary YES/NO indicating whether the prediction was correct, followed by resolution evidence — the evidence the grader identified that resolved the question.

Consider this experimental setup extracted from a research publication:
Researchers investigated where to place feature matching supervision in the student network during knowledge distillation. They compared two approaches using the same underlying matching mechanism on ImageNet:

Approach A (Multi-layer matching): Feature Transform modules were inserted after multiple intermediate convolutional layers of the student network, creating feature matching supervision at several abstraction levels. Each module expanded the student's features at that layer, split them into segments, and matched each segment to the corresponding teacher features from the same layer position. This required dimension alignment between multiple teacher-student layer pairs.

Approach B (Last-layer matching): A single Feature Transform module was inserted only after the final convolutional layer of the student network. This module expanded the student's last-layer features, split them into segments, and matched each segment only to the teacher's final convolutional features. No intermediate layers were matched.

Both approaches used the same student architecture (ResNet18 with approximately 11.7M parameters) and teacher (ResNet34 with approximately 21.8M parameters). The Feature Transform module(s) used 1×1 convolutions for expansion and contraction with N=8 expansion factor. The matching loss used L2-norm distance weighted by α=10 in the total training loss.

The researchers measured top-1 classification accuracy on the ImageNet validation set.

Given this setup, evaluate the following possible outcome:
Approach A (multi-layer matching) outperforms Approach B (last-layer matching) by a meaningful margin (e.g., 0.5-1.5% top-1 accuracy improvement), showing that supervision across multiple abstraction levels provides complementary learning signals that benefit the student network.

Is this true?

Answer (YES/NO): NO